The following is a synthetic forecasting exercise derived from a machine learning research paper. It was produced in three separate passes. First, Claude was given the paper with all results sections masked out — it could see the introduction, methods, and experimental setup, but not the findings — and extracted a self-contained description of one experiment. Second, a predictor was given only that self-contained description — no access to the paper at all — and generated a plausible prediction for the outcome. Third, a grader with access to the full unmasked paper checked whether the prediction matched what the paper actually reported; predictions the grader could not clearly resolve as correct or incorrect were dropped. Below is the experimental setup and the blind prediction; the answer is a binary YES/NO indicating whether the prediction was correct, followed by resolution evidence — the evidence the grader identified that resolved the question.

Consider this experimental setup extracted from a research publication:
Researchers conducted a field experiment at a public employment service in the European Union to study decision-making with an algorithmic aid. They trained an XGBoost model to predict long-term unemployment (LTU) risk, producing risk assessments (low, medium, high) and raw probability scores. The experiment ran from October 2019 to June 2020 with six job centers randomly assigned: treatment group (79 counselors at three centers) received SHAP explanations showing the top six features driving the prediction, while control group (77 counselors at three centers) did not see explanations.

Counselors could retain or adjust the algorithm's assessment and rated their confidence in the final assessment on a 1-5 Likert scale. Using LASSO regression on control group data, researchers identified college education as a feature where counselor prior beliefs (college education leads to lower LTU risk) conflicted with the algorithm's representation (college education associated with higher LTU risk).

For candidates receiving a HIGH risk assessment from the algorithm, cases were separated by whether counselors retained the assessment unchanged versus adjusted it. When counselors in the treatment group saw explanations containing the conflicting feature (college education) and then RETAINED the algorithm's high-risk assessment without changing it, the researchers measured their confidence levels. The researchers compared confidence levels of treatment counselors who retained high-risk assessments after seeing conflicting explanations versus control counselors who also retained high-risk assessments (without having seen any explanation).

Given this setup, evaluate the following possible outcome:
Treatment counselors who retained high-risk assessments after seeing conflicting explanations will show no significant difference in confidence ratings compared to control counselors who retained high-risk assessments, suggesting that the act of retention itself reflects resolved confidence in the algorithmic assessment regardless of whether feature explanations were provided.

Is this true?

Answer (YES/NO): NO